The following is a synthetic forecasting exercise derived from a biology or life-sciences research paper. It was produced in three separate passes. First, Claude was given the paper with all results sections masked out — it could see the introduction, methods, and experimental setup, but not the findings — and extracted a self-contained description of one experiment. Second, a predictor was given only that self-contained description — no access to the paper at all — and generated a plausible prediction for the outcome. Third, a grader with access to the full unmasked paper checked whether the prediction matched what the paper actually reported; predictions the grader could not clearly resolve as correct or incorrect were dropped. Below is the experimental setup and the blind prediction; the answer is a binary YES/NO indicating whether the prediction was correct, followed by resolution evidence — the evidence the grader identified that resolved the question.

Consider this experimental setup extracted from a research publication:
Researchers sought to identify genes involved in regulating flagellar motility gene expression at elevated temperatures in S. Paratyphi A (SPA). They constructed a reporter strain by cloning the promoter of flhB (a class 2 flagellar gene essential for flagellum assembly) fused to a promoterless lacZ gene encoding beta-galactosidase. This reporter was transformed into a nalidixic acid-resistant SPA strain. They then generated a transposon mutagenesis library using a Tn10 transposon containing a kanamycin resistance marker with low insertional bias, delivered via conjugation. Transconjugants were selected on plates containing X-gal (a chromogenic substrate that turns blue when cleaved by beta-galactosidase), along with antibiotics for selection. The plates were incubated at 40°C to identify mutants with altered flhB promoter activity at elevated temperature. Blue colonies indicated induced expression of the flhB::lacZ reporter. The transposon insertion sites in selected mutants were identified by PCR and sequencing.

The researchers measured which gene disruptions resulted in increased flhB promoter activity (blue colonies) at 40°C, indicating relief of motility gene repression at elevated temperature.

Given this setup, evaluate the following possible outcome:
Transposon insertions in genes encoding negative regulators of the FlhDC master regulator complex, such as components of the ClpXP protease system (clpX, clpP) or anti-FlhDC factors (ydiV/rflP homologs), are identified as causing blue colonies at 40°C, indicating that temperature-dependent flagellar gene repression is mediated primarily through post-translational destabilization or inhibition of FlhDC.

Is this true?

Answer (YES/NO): NO